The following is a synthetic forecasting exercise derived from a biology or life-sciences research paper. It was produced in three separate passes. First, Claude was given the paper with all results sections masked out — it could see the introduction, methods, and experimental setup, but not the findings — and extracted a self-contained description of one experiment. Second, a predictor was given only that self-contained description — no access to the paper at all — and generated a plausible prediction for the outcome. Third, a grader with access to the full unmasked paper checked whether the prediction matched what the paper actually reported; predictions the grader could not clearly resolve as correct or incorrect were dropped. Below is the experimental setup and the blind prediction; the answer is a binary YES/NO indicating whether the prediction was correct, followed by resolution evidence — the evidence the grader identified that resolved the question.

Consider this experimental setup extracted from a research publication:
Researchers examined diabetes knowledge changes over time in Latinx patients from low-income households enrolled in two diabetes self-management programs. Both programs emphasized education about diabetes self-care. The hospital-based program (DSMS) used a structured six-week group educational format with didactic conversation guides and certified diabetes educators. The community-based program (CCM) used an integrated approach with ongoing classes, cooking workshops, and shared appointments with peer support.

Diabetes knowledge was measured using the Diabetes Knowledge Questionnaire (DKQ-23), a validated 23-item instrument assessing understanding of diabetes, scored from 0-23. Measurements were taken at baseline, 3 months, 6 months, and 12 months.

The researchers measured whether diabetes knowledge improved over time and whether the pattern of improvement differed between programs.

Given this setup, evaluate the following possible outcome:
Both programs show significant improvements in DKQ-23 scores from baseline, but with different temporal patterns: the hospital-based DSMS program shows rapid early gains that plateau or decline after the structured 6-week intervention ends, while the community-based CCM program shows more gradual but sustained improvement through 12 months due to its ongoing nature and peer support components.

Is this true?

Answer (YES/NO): NO